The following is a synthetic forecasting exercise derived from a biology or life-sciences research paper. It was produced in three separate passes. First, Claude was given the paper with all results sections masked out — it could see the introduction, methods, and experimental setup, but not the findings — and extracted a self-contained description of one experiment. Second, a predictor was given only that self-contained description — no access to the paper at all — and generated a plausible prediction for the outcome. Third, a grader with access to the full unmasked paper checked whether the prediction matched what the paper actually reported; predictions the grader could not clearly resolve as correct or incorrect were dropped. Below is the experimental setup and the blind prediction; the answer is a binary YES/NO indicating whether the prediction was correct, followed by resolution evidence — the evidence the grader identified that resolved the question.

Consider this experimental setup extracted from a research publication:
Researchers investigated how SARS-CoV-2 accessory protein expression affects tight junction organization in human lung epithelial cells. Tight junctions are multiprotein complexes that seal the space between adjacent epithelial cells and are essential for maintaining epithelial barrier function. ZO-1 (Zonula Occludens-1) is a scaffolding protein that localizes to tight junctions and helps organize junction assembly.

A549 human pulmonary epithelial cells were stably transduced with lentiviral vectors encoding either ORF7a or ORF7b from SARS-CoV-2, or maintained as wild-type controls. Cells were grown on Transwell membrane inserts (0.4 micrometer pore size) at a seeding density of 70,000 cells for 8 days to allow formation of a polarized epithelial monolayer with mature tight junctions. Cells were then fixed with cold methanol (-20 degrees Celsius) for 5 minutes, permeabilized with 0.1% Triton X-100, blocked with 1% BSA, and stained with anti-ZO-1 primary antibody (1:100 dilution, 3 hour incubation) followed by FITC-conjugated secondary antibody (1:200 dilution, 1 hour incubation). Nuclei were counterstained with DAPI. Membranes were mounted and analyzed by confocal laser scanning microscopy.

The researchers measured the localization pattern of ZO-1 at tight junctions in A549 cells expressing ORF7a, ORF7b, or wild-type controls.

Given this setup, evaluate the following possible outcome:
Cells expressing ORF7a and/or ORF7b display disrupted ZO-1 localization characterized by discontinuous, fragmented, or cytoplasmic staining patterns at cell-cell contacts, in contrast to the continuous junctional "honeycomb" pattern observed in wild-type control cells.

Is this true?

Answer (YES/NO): NO